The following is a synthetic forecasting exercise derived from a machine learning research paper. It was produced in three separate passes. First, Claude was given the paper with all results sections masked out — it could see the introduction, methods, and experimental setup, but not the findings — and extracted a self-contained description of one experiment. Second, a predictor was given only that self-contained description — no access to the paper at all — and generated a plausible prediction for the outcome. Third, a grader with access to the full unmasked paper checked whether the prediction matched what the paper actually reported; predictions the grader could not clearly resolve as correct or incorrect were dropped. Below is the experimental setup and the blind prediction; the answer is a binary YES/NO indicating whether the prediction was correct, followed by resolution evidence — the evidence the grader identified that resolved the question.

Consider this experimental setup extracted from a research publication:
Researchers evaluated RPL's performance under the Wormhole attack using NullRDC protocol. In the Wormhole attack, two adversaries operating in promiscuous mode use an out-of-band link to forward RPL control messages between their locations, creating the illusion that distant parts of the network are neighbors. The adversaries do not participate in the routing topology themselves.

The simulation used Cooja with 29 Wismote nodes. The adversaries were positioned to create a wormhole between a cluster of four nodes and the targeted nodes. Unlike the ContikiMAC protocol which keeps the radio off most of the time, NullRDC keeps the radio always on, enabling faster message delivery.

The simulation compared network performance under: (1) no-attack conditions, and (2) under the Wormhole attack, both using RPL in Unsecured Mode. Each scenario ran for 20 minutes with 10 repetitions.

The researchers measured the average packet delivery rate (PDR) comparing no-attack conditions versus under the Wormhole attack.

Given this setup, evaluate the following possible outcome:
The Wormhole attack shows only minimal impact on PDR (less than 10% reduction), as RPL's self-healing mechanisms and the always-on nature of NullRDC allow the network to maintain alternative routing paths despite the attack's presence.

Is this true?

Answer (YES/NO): NO